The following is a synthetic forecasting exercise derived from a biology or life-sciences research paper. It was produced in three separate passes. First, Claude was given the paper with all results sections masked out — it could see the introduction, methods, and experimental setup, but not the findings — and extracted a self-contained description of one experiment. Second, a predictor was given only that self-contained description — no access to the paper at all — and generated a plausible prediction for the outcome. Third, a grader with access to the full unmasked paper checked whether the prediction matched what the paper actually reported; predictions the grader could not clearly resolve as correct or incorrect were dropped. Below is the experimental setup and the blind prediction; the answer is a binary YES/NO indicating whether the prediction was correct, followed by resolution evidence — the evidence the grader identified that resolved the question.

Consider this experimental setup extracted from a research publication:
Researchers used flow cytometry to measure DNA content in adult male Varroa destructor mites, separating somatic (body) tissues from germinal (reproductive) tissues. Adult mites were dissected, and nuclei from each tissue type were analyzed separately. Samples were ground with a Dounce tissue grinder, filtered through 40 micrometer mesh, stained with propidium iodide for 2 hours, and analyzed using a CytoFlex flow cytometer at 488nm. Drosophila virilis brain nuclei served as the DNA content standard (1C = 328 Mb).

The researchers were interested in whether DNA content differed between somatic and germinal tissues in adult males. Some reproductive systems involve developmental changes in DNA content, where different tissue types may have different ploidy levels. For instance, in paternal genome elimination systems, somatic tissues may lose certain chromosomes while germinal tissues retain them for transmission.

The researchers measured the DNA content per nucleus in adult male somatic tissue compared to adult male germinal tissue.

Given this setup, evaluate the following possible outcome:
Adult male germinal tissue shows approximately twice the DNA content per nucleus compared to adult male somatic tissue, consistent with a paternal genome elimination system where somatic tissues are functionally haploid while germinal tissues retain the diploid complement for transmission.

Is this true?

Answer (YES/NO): NO